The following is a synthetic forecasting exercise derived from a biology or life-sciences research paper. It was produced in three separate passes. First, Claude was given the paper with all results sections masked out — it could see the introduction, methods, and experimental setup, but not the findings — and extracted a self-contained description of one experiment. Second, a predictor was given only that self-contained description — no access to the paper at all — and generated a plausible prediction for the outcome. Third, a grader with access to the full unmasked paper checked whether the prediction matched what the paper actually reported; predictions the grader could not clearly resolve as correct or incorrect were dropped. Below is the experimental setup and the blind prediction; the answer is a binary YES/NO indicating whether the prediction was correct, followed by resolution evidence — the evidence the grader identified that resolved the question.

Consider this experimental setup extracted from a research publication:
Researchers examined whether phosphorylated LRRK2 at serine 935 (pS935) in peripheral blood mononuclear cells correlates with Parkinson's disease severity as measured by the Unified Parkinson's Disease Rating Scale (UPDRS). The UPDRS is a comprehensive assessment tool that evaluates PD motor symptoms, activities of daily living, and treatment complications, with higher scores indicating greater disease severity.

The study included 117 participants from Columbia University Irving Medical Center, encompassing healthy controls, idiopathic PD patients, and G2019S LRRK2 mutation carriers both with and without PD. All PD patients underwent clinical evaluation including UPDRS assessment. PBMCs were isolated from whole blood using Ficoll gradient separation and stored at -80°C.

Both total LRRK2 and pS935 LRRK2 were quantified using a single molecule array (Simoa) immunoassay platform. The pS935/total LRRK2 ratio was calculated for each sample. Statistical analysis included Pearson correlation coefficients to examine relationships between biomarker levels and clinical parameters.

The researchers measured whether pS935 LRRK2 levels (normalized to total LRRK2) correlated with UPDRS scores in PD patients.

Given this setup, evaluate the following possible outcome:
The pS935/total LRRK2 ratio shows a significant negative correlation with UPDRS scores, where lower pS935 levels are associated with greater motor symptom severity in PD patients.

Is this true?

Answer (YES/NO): NO